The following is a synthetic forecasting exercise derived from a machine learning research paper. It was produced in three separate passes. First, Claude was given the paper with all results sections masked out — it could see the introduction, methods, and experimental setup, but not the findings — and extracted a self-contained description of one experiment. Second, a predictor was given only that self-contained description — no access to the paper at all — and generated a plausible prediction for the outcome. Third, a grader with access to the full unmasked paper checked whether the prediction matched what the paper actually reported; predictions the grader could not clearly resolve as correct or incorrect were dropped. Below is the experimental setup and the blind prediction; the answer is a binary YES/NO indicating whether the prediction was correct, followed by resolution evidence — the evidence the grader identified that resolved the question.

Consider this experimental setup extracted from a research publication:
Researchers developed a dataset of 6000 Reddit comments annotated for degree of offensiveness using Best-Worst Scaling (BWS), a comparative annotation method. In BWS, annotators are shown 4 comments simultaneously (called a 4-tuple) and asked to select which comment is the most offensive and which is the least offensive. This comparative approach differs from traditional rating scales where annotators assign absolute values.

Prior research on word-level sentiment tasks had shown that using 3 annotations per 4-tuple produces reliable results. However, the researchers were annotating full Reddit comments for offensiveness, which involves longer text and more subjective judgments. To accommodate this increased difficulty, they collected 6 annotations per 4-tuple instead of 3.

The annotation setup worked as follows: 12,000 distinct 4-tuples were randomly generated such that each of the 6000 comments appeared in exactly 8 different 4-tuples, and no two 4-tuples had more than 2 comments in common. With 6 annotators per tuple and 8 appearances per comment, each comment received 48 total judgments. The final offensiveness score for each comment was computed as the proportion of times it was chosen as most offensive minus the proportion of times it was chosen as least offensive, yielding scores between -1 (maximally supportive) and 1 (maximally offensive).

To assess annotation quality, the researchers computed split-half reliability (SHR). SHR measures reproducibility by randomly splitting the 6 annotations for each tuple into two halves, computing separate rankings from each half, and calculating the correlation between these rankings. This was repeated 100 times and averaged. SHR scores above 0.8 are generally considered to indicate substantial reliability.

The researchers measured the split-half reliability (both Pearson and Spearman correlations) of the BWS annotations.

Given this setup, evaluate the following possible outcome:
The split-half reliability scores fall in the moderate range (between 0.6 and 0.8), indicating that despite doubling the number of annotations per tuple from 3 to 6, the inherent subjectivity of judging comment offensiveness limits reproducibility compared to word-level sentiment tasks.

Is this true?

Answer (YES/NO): NO